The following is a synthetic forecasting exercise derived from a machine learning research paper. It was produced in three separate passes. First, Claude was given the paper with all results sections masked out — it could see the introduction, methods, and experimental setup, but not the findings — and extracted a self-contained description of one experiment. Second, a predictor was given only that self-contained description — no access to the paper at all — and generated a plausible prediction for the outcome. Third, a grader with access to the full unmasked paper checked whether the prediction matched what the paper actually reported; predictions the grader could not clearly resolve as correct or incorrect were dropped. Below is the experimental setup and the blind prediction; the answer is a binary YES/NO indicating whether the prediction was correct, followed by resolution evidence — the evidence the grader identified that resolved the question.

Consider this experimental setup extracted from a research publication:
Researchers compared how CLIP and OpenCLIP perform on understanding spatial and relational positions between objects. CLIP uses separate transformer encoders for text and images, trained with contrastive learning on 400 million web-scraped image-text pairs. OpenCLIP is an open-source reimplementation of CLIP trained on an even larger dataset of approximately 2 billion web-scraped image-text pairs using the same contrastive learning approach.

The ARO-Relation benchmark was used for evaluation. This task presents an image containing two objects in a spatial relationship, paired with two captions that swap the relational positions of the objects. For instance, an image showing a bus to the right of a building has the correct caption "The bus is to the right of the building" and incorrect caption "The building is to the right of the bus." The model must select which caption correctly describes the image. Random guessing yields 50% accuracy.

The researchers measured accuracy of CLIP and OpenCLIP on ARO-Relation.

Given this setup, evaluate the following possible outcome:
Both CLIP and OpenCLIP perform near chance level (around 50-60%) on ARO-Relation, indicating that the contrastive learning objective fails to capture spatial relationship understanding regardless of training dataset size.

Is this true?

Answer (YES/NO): YES